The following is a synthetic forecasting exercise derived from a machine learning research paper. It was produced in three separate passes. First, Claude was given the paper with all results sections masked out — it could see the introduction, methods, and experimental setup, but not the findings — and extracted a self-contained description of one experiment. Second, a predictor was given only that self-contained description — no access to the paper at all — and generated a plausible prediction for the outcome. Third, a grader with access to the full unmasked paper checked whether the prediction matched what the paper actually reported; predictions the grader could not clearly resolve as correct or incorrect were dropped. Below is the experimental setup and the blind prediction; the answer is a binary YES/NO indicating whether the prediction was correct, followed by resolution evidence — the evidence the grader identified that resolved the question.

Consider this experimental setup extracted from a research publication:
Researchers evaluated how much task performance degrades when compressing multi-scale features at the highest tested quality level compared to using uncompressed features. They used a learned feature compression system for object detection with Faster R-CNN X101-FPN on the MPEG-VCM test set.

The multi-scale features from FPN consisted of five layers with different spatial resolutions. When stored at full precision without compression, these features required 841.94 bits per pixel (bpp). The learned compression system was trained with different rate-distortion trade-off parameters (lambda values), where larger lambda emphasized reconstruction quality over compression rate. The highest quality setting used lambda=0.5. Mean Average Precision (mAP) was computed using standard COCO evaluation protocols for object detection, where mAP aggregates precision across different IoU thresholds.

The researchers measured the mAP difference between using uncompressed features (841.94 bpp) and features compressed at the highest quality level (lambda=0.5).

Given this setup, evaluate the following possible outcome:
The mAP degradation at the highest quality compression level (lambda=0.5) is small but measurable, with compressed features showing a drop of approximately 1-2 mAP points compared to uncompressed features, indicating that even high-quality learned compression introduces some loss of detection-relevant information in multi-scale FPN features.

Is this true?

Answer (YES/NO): NO